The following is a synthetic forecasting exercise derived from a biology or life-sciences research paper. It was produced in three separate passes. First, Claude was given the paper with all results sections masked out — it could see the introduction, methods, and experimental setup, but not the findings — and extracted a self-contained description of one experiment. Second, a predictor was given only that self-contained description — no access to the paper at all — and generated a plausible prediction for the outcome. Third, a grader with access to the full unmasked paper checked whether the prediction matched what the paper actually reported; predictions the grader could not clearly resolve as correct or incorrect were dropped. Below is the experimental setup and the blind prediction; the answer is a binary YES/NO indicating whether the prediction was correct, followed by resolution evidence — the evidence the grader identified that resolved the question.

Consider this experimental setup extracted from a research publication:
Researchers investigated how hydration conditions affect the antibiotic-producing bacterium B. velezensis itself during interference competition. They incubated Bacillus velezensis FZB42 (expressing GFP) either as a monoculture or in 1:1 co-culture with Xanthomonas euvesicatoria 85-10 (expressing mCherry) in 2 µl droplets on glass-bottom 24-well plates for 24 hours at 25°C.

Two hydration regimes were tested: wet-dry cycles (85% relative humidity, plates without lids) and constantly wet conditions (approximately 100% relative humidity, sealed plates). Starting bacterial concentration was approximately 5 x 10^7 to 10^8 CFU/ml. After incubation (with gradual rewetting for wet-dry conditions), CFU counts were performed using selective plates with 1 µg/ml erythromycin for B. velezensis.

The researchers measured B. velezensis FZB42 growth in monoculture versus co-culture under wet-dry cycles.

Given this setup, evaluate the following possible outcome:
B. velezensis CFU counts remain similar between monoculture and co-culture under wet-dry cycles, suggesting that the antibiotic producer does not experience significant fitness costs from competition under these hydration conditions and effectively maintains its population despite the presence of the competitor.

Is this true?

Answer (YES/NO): YES